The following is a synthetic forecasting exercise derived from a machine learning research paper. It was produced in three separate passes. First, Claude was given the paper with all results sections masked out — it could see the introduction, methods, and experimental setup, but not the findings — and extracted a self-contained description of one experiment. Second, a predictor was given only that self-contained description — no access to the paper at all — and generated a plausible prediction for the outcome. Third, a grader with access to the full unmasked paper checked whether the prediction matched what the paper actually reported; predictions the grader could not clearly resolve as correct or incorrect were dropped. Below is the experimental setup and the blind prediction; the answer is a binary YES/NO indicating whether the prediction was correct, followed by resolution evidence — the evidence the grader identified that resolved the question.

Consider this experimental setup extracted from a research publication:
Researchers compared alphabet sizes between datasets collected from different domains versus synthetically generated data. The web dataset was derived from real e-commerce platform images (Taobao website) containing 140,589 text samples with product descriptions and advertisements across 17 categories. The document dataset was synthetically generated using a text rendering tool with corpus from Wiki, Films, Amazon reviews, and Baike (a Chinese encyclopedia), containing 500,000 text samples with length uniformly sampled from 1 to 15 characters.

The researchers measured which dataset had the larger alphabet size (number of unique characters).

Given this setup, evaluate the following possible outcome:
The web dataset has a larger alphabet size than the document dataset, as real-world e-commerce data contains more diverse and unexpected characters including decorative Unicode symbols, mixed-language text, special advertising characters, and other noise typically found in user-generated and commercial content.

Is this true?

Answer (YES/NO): NO